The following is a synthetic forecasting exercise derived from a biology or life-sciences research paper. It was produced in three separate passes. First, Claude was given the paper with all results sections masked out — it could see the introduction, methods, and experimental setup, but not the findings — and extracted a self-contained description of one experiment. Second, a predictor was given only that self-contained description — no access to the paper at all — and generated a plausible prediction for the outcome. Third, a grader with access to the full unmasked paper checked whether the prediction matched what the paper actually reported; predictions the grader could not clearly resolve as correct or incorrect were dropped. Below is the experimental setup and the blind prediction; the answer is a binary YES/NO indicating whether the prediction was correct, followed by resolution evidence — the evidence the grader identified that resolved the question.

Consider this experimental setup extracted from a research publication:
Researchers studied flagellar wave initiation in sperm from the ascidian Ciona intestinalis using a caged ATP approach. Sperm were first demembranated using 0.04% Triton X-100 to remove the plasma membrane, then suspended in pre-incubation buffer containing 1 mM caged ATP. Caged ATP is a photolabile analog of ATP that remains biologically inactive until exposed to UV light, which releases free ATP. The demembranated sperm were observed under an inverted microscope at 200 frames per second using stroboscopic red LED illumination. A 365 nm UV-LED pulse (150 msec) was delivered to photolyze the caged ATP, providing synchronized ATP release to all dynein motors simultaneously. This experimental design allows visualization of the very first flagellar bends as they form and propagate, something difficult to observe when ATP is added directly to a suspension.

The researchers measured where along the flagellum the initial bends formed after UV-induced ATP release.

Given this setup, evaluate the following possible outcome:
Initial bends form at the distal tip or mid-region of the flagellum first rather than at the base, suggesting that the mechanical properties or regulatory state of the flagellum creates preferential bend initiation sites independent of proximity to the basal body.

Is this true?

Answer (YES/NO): NO